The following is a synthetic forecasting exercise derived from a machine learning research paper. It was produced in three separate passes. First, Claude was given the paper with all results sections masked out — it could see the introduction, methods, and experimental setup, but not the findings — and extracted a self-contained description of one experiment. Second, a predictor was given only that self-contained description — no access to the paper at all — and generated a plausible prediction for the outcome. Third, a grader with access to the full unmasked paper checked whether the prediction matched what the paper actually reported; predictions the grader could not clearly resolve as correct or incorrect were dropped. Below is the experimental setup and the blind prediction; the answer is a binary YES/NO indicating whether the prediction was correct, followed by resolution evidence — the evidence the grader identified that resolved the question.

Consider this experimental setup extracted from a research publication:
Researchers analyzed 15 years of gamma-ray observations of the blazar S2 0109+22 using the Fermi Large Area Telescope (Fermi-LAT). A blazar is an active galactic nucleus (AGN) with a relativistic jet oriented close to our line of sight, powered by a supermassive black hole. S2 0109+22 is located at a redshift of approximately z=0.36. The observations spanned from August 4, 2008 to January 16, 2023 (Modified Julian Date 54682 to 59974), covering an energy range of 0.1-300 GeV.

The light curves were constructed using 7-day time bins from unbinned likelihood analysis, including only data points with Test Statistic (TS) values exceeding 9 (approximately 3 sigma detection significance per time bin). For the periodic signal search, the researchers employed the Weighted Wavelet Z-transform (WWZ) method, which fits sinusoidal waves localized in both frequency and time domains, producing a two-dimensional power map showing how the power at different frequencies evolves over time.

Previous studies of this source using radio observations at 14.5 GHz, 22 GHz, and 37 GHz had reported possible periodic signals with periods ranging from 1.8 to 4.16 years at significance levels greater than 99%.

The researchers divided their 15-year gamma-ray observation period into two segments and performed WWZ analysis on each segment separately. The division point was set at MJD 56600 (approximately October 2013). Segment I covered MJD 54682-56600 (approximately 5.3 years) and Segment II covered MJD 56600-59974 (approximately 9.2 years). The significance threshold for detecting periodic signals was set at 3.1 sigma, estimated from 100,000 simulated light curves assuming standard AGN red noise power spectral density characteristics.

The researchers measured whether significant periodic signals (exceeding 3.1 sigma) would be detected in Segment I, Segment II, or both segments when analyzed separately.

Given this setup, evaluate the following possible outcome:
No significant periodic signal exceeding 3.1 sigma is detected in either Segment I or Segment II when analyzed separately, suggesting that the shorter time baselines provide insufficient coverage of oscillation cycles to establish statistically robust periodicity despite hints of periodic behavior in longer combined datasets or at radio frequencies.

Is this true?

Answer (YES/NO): NO